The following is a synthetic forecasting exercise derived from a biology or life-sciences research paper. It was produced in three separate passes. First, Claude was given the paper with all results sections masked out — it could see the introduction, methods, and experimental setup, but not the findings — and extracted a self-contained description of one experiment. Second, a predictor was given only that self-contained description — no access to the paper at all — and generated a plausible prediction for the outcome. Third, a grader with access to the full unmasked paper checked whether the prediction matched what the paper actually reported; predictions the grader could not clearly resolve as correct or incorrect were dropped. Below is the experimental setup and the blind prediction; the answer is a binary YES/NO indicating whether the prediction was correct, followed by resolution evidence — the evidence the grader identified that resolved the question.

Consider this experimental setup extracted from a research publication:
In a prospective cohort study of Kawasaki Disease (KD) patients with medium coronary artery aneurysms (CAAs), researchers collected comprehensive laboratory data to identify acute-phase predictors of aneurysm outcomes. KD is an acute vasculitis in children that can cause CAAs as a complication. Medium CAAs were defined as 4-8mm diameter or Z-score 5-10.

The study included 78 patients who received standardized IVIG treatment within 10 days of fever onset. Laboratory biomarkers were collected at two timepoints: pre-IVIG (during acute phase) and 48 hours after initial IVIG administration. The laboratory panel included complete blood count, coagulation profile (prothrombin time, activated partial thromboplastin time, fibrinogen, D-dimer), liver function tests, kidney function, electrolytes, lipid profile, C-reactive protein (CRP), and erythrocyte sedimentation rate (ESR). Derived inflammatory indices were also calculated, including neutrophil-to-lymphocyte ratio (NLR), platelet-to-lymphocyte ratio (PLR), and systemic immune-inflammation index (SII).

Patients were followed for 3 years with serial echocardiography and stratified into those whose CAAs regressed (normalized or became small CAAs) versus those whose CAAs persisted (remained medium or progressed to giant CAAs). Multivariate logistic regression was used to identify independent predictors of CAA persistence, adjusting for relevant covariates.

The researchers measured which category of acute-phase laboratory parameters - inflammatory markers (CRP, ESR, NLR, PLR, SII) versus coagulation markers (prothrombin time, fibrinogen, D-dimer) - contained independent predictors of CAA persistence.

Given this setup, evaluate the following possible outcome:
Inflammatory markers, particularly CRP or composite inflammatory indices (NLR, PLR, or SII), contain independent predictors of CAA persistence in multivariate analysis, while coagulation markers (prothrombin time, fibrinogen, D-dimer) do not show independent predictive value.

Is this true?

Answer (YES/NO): NO